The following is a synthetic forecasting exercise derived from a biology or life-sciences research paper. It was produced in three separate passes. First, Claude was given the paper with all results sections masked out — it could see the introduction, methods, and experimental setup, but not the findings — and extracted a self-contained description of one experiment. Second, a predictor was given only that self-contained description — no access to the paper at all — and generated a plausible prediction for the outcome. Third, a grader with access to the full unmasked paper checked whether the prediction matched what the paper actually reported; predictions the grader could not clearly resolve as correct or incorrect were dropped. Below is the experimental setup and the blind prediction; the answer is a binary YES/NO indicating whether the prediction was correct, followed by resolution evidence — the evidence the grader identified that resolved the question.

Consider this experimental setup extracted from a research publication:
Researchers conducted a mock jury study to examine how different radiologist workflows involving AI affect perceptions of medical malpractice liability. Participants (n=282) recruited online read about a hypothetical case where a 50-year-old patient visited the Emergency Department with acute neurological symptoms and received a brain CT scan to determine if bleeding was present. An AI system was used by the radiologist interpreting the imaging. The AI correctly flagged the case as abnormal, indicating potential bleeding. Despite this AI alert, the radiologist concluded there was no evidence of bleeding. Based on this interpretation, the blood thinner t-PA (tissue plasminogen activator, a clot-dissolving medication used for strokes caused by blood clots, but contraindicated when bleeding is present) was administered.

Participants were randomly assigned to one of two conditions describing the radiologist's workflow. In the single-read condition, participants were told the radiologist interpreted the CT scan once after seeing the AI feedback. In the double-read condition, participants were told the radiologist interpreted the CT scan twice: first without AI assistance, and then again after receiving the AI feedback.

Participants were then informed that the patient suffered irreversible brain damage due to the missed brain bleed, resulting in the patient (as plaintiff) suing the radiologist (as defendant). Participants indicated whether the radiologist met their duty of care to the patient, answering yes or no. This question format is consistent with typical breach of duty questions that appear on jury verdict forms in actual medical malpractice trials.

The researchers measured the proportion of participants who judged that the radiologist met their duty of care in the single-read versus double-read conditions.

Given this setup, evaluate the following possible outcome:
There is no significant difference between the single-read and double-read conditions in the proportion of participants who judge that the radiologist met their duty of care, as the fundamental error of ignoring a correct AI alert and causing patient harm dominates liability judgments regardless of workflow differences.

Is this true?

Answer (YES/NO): NO